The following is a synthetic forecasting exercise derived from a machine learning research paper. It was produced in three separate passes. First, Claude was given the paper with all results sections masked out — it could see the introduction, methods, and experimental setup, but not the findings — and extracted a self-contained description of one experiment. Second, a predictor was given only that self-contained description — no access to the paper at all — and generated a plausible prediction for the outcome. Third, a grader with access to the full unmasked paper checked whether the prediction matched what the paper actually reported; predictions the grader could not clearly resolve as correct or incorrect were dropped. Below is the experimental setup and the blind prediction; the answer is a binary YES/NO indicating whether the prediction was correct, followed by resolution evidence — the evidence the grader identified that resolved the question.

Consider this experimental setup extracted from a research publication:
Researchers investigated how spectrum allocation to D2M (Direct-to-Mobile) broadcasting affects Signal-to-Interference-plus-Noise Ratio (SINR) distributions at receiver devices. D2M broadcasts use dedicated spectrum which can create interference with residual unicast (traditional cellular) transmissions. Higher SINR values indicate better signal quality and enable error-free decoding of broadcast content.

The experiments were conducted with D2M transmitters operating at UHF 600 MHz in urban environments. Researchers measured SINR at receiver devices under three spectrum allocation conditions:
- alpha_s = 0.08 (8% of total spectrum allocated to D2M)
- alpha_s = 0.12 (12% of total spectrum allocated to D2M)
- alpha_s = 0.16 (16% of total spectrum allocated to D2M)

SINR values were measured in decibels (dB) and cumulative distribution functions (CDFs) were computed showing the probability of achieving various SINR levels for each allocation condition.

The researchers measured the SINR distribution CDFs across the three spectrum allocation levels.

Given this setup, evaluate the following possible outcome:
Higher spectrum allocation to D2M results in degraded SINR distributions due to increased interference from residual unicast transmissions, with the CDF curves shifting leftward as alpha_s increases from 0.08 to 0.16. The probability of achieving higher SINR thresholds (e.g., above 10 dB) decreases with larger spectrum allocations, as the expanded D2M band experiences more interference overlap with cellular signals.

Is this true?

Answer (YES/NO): NO